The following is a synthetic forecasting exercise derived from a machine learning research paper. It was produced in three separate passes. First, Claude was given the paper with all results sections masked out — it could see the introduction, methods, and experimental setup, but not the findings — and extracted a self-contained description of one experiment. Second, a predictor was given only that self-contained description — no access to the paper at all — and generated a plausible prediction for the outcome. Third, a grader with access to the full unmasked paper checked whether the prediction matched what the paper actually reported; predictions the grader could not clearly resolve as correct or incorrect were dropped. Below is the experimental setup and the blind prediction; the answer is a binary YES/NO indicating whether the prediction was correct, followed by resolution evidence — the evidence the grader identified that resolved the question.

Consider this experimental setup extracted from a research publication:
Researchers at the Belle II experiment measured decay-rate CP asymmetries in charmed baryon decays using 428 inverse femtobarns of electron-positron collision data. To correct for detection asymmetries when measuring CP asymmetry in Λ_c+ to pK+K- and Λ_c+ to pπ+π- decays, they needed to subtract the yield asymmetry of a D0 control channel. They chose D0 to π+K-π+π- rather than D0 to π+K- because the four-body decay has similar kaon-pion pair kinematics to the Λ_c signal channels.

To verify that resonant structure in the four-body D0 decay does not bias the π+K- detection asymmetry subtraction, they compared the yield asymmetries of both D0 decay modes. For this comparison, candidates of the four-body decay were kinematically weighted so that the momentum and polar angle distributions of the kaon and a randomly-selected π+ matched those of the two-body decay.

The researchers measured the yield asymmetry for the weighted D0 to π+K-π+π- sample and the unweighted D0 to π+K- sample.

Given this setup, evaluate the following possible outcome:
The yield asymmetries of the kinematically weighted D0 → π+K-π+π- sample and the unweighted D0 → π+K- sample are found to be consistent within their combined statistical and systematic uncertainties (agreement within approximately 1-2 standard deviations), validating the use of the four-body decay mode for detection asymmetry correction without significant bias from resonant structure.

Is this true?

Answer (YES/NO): YES